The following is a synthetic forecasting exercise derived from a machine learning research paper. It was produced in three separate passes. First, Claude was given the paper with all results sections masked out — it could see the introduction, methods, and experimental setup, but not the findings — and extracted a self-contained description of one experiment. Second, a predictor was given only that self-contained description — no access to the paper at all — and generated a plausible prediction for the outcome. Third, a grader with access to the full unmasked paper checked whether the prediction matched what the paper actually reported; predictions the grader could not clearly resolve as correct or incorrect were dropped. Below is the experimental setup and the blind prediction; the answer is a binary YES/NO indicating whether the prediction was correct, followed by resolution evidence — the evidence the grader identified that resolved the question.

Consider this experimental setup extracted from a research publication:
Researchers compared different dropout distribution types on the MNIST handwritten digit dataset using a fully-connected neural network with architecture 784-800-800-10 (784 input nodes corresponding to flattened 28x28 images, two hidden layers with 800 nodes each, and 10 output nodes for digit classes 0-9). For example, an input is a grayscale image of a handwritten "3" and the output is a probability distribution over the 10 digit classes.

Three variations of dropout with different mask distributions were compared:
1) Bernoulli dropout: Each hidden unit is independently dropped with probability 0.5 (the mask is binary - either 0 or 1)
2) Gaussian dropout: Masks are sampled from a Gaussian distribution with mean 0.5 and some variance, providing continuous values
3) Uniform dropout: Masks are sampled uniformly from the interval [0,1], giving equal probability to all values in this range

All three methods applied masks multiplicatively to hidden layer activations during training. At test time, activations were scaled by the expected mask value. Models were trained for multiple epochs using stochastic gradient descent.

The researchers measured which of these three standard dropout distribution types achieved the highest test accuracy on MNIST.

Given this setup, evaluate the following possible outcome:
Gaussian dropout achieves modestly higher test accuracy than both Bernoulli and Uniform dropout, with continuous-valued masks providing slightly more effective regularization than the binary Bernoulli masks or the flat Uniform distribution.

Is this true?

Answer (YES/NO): NO